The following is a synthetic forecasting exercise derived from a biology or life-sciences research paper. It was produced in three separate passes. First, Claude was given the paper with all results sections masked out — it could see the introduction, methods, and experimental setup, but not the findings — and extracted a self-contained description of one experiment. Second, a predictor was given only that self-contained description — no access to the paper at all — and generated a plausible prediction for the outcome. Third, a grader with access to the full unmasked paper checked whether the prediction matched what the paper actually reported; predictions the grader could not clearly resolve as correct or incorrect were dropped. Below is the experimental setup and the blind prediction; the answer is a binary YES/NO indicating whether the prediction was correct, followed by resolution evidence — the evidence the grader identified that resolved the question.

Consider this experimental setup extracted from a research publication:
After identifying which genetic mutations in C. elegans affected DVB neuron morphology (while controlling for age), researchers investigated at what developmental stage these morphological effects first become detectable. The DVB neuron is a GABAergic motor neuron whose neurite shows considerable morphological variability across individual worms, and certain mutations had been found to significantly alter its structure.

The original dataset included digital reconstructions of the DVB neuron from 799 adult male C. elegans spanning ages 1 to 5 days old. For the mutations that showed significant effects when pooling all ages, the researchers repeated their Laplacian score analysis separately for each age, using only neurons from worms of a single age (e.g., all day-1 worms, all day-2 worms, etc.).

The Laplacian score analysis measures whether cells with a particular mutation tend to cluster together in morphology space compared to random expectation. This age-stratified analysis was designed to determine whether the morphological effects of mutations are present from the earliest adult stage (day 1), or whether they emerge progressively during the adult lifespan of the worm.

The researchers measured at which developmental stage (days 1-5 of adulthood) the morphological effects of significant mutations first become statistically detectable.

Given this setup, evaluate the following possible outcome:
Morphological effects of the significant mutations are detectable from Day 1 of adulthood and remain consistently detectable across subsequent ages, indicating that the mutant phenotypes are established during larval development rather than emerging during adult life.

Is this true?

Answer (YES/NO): NO